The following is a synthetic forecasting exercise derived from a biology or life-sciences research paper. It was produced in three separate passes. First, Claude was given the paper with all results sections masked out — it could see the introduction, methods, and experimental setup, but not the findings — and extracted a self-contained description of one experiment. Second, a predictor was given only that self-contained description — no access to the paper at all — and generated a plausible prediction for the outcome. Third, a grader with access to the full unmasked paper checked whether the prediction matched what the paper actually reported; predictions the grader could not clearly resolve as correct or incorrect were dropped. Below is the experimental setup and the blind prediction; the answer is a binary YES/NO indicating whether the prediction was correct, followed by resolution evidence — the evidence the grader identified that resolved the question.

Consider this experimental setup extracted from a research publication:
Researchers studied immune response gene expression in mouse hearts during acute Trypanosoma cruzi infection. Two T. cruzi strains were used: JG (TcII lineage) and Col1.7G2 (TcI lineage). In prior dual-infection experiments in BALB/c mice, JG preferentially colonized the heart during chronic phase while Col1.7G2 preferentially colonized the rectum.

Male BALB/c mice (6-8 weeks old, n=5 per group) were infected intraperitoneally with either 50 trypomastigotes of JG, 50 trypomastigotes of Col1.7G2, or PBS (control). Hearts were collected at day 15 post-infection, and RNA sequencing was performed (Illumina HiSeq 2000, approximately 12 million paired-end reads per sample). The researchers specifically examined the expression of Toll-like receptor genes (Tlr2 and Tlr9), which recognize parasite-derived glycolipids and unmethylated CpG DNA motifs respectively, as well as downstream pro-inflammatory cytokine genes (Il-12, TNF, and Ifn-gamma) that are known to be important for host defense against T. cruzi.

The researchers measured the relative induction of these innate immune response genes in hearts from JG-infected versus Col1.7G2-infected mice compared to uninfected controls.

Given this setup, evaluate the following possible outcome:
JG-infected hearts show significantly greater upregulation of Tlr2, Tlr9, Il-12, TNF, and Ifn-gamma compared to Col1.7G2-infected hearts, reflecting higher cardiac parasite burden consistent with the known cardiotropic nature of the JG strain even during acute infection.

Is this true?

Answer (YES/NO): NO